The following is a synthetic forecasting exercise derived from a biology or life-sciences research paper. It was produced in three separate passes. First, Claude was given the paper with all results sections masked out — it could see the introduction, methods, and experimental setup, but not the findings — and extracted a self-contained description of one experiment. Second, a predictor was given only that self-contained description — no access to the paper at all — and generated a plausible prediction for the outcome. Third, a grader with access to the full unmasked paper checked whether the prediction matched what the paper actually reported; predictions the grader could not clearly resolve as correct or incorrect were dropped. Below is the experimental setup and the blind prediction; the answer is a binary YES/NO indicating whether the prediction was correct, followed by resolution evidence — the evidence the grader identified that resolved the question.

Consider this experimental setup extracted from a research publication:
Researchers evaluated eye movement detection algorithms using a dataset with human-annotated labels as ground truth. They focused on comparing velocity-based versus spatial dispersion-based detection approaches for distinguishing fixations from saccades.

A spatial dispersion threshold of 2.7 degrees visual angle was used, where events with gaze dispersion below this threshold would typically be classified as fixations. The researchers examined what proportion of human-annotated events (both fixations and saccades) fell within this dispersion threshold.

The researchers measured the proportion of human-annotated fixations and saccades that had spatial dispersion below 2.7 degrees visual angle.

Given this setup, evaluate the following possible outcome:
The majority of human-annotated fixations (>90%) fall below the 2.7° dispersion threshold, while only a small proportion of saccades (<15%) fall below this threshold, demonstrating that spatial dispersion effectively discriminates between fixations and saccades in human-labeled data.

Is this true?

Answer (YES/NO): NO